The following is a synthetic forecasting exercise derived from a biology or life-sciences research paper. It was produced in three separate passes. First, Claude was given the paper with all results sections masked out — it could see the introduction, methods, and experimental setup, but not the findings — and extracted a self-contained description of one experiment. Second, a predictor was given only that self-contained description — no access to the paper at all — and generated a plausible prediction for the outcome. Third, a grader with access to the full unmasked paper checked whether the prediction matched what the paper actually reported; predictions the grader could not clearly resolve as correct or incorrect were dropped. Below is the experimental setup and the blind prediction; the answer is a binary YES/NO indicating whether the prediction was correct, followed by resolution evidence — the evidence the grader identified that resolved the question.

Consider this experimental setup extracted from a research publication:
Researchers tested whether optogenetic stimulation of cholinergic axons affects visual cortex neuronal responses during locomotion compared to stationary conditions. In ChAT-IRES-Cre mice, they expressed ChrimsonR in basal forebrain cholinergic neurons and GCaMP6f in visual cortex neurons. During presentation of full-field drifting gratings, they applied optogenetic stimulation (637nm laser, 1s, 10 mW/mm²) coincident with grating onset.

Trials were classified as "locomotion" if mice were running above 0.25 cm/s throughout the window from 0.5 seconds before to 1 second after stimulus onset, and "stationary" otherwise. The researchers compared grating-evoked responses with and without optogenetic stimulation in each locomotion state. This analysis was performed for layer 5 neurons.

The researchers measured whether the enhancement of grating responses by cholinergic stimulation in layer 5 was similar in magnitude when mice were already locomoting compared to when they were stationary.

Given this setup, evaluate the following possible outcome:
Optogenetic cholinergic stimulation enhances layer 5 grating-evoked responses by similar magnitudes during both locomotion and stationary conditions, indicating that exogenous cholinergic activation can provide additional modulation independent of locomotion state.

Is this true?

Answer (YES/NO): NO